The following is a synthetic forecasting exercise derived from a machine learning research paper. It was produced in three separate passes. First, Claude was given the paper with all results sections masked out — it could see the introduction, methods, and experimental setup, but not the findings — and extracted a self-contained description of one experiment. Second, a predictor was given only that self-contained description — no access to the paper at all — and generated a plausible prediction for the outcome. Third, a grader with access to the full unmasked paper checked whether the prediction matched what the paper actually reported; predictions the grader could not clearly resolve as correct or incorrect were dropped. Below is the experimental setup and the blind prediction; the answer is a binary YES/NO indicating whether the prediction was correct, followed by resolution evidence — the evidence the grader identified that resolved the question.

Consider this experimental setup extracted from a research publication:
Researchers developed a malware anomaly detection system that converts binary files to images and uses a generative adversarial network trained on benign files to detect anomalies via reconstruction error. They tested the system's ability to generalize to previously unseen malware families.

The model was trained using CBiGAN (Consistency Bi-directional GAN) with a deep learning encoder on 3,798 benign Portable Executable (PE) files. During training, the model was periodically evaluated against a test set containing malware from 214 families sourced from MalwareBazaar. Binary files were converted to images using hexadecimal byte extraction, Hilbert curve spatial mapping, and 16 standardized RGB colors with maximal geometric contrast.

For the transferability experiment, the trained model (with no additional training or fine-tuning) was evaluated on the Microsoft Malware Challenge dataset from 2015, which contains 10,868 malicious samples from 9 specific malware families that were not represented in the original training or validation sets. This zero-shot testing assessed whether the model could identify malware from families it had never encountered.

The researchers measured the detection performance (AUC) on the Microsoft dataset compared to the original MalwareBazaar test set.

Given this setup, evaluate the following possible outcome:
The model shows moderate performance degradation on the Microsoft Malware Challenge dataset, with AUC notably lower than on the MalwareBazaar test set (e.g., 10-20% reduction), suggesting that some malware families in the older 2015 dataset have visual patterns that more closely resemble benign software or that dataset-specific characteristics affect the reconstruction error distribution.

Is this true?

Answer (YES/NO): NO